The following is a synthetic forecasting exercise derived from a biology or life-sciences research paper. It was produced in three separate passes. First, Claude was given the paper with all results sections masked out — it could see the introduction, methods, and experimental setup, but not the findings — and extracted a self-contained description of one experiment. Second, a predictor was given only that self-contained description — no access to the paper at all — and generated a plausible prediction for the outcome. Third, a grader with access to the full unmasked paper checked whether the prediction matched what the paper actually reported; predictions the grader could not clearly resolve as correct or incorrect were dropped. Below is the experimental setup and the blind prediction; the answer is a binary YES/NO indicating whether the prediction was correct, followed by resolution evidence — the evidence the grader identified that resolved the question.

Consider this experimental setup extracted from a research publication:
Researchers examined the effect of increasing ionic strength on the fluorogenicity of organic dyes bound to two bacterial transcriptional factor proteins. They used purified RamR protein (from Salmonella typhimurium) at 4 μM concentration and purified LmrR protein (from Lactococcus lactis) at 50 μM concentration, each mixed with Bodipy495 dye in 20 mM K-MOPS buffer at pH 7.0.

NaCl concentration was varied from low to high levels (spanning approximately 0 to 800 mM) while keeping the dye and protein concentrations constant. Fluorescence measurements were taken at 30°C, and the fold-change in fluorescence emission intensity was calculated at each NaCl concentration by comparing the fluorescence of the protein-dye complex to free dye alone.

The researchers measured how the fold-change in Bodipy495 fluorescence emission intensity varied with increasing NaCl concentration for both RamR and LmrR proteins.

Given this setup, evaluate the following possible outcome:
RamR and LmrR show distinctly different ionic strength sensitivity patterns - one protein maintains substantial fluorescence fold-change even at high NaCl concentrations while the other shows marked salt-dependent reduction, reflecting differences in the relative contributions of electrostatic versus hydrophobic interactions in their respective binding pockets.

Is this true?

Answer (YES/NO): NO